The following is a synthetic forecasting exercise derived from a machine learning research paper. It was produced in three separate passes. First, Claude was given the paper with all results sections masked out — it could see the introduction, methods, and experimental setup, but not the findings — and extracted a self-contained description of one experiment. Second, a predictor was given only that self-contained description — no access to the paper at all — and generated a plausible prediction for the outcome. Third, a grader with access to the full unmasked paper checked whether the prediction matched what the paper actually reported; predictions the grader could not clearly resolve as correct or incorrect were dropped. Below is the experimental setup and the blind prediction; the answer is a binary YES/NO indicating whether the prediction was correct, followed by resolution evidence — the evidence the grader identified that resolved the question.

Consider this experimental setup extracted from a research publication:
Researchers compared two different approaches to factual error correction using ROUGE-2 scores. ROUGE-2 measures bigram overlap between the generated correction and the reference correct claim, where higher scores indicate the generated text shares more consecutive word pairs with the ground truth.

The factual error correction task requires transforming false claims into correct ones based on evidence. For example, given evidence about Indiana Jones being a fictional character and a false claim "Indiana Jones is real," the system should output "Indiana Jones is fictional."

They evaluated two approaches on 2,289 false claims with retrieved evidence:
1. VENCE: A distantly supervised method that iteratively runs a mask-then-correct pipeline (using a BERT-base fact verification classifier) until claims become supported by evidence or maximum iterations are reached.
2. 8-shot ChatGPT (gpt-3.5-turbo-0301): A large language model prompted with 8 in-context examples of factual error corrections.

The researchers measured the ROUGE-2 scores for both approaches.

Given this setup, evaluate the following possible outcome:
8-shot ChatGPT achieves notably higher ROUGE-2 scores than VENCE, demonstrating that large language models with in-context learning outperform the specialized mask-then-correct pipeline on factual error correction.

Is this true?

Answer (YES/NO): NO